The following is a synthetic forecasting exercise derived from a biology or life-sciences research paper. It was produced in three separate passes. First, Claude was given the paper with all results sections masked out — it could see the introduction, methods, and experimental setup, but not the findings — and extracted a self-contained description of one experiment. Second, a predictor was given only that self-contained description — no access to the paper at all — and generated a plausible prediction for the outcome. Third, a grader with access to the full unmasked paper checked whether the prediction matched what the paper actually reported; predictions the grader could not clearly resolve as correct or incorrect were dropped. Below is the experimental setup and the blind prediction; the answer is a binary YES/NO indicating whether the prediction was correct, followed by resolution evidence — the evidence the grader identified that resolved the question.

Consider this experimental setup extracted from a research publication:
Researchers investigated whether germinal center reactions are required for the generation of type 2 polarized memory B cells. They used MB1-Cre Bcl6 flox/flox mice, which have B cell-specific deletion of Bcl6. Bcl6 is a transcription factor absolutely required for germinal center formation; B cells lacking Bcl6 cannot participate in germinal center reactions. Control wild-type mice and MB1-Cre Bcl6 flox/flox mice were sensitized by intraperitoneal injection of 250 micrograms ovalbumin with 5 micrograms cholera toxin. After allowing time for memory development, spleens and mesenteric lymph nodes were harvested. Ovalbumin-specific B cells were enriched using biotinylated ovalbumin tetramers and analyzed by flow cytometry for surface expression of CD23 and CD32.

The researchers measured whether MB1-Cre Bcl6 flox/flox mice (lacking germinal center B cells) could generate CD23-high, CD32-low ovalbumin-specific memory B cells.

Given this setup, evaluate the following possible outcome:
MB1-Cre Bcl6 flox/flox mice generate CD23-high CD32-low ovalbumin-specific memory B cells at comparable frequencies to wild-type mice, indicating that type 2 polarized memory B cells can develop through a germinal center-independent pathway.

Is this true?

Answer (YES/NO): NO